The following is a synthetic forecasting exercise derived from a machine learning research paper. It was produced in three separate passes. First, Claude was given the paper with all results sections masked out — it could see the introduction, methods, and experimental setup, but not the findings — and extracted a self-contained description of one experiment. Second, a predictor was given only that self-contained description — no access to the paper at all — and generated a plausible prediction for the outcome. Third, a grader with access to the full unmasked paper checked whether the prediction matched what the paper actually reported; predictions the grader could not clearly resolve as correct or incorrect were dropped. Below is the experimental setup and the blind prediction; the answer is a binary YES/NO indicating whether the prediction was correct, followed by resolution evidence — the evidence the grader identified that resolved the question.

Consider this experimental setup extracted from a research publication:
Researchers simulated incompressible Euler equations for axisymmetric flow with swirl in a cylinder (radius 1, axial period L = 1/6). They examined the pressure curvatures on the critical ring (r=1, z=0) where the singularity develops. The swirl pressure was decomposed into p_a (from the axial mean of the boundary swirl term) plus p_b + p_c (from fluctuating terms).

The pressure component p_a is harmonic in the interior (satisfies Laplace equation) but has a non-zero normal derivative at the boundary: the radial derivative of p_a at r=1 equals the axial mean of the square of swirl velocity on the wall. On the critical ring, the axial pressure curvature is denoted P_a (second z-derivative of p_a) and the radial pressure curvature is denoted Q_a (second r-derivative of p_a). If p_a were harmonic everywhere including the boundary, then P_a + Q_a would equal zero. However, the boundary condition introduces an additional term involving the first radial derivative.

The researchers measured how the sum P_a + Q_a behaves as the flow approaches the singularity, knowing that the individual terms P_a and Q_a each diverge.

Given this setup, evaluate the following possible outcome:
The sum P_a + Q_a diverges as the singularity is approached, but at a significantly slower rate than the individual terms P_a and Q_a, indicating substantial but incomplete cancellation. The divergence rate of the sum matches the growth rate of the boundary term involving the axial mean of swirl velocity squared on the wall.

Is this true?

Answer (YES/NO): NO